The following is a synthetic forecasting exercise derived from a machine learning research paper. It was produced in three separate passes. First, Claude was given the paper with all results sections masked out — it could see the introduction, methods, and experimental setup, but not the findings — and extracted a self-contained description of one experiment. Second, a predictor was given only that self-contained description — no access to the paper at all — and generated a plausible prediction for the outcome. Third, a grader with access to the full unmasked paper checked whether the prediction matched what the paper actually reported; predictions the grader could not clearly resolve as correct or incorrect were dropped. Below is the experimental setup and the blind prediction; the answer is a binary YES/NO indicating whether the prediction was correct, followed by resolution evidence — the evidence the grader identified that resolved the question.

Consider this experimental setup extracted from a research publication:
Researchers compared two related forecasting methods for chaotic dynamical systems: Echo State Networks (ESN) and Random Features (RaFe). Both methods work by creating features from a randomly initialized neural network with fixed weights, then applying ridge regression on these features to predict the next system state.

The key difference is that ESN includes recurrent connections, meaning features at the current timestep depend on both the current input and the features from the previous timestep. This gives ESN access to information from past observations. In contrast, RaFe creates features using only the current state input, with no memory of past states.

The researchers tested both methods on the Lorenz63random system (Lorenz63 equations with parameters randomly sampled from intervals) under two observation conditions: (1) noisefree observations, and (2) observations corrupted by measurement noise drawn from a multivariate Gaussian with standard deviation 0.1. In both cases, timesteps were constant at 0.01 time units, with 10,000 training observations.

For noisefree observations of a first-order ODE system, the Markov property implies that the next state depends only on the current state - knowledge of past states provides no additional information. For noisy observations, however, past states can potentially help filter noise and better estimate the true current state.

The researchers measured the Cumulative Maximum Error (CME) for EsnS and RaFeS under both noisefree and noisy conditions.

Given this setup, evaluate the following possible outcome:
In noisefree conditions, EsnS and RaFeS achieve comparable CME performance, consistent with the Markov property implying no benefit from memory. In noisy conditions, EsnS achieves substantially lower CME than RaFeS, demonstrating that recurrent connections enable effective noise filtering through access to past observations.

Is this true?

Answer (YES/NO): NO